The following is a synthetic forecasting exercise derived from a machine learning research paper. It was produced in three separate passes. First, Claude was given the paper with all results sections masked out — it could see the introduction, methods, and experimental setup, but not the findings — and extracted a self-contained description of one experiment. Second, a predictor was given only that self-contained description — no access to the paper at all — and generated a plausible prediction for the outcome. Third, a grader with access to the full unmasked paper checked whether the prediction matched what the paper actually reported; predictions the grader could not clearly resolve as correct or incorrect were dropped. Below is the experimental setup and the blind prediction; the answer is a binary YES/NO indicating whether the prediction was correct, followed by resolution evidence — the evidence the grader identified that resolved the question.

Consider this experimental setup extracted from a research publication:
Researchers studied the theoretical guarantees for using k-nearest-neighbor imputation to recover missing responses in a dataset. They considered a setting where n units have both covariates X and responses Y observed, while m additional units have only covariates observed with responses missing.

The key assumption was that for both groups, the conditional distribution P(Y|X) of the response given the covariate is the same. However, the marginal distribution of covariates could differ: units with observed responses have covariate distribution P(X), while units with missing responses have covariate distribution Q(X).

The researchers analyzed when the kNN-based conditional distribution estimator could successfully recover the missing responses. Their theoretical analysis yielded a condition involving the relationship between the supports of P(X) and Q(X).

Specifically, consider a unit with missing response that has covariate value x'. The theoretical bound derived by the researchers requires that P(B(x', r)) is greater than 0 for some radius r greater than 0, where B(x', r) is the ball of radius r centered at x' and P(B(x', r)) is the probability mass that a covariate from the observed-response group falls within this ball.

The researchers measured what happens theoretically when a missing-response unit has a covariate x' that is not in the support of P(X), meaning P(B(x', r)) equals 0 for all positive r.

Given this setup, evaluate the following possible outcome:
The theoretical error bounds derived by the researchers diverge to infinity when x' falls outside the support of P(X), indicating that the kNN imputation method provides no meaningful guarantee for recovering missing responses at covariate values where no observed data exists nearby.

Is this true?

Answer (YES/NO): YES